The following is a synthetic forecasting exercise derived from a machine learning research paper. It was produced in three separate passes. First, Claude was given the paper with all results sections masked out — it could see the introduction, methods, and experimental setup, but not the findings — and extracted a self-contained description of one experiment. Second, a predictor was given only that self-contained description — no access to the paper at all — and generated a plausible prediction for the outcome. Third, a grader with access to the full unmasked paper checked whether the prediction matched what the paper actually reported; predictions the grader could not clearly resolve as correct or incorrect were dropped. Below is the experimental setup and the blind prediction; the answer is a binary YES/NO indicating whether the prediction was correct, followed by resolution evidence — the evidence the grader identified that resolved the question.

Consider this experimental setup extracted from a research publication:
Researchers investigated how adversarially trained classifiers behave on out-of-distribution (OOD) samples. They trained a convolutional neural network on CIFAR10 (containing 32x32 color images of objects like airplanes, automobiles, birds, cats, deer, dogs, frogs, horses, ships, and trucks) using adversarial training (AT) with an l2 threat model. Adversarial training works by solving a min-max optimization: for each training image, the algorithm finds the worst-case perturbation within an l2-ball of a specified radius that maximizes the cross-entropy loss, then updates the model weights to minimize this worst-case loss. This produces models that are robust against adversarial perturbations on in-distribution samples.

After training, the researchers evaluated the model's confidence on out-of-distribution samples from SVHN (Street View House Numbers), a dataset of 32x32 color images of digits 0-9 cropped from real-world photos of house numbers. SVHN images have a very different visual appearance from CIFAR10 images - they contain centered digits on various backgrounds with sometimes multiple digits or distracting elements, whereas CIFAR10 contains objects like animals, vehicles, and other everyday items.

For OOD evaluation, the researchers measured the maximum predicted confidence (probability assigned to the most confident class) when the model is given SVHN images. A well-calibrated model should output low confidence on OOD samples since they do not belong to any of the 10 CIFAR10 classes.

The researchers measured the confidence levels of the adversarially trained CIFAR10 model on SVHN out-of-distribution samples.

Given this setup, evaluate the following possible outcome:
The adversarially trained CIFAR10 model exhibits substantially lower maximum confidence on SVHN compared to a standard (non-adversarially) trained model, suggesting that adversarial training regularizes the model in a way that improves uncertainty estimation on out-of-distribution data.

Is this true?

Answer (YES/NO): NO